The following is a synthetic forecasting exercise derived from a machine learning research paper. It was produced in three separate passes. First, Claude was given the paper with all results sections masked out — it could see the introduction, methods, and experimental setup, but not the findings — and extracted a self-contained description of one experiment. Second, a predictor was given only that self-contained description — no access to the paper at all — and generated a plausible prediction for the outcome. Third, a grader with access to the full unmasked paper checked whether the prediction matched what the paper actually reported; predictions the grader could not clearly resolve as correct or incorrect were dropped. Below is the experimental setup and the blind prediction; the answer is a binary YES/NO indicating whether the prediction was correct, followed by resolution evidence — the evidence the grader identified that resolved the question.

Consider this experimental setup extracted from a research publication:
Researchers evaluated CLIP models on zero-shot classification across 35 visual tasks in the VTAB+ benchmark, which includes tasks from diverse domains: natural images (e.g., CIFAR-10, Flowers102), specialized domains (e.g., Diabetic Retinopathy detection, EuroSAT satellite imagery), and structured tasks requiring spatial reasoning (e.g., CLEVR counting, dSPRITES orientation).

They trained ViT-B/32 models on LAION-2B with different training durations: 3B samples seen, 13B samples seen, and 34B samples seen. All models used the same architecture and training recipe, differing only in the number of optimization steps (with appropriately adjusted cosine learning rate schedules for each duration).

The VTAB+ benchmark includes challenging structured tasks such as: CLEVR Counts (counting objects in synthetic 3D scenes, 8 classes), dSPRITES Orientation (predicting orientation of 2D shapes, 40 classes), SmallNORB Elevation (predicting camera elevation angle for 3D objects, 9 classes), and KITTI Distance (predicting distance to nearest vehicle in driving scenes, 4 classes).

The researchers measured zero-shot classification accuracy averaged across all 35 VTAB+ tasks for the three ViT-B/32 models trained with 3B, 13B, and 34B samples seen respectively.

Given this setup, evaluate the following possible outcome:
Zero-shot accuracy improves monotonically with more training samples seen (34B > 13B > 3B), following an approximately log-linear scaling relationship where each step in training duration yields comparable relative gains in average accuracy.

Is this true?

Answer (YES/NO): NO